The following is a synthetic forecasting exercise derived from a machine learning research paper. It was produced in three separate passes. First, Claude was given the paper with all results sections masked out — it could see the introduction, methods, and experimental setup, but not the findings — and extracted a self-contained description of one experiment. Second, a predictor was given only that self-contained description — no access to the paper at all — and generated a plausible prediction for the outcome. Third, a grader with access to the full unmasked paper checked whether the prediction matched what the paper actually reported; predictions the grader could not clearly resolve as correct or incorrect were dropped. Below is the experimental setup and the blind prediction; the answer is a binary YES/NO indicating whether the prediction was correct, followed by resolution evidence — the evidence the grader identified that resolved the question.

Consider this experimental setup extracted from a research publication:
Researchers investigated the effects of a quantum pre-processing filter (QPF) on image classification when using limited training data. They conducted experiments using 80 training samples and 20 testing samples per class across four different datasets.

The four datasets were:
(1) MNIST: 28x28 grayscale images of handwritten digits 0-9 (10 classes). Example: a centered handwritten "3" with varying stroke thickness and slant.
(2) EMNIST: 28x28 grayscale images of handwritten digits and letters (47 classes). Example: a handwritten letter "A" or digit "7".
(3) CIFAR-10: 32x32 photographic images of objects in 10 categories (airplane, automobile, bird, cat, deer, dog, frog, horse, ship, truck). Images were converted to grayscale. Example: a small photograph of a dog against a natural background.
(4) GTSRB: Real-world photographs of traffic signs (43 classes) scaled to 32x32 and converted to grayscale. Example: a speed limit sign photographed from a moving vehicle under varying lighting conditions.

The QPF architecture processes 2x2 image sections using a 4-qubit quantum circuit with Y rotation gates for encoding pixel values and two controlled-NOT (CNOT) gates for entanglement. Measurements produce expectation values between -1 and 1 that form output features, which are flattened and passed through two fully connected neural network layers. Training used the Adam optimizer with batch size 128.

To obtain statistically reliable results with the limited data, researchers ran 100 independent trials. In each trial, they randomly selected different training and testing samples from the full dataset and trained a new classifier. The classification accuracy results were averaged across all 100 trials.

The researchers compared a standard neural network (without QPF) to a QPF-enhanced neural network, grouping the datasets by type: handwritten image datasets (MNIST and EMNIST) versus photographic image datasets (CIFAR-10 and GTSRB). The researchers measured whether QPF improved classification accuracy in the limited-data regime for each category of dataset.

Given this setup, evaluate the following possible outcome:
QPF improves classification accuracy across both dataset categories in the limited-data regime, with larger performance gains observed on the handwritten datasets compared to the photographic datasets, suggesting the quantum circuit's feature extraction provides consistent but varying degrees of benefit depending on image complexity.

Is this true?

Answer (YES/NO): NO